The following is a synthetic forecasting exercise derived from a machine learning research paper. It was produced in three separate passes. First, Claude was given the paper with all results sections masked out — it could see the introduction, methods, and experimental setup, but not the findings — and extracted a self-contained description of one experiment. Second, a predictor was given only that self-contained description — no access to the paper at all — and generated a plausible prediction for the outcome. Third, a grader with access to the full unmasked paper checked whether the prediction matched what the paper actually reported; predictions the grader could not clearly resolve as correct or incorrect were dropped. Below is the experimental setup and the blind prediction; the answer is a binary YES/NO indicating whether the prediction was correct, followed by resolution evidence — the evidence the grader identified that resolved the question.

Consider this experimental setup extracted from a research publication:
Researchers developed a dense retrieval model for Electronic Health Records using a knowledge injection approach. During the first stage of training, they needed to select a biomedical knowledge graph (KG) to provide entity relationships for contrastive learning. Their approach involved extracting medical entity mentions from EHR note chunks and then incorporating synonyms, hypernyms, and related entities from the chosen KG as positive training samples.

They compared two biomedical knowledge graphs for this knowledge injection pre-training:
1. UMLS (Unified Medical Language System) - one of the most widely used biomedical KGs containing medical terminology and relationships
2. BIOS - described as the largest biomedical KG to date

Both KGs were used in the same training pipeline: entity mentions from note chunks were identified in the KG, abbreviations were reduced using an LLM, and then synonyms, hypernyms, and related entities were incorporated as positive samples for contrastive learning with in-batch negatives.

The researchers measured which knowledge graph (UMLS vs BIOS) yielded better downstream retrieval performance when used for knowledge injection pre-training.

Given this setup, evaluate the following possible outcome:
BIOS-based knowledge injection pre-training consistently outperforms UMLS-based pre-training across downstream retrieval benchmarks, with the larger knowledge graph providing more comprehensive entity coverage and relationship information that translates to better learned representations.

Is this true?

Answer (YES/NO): YES